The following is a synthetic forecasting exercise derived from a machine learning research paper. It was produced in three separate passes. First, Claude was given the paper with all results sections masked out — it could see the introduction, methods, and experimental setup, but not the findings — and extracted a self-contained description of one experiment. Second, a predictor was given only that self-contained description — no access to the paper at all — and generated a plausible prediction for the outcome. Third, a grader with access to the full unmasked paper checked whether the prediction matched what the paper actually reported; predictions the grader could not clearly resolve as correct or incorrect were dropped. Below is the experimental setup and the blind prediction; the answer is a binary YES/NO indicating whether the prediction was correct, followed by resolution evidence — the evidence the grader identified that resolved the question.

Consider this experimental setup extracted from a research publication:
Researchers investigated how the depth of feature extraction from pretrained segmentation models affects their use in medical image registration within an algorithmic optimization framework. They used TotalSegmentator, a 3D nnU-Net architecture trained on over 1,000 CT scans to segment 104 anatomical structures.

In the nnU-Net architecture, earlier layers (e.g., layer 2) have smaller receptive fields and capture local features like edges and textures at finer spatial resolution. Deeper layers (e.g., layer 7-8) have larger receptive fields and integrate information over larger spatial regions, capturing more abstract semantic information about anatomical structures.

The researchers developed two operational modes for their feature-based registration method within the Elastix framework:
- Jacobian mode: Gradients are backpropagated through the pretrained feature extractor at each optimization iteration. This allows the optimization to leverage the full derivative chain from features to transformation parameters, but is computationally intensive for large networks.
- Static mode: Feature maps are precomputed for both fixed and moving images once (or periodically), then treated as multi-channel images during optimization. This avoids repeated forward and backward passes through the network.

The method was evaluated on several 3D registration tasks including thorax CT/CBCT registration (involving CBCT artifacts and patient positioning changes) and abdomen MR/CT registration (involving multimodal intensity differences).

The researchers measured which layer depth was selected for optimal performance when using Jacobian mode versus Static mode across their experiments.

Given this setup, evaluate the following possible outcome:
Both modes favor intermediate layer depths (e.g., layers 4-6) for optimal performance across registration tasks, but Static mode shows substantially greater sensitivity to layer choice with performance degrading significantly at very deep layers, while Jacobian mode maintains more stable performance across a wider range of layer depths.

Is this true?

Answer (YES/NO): NO